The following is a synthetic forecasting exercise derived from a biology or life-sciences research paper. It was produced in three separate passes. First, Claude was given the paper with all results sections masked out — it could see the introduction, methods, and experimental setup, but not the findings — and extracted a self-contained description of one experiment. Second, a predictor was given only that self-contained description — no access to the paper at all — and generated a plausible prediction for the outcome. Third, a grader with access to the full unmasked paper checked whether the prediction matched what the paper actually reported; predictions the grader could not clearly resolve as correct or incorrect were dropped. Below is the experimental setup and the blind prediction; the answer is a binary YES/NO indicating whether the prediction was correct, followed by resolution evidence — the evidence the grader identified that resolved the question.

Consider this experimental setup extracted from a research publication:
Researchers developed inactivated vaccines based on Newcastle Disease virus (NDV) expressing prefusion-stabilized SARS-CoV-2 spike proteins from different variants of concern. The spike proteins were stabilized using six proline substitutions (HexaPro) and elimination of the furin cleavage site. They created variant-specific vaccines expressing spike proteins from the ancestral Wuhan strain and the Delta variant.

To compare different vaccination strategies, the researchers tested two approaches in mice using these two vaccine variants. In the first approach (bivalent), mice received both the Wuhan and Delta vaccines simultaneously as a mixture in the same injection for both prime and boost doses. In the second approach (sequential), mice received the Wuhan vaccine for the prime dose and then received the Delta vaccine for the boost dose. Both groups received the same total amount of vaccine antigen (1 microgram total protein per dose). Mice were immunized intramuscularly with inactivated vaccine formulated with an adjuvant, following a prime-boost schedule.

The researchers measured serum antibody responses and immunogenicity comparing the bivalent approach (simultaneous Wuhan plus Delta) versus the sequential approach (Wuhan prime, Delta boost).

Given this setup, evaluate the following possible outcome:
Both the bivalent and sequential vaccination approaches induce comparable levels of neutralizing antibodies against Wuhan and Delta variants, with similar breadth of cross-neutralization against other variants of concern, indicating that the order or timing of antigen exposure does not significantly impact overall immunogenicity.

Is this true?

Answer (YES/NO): NO